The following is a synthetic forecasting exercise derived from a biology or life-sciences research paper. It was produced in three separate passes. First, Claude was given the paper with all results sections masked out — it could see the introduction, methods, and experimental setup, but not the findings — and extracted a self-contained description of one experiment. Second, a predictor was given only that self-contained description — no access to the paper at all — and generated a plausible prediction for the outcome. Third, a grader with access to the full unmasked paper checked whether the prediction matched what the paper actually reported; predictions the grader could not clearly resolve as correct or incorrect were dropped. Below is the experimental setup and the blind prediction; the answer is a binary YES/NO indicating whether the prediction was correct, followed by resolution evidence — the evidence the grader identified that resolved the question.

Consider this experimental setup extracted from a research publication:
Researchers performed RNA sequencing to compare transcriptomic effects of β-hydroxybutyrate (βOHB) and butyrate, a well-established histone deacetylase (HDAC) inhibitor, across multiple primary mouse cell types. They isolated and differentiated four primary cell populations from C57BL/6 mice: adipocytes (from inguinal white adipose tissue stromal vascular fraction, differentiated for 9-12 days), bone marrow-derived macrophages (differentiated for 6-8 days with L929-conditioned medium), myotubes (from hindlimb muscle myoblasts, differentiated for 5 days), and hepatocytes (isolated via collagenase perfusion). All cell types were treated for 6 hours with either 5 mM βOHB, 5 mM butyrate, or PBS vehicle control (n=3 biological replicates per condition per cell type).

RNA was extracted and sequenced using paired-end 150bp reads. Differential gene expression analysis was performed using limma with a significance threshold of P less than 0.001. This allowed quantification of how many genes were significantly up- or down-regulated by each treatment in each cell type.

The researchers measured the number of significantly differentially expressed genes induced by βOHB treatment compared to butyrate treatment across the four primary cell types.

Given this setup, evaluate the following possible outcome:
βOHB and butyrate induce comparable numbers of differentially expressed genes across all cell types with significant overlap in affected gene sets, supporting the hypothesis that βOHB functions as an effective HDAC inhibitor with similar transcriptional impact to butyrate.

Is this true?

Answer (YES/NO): NO